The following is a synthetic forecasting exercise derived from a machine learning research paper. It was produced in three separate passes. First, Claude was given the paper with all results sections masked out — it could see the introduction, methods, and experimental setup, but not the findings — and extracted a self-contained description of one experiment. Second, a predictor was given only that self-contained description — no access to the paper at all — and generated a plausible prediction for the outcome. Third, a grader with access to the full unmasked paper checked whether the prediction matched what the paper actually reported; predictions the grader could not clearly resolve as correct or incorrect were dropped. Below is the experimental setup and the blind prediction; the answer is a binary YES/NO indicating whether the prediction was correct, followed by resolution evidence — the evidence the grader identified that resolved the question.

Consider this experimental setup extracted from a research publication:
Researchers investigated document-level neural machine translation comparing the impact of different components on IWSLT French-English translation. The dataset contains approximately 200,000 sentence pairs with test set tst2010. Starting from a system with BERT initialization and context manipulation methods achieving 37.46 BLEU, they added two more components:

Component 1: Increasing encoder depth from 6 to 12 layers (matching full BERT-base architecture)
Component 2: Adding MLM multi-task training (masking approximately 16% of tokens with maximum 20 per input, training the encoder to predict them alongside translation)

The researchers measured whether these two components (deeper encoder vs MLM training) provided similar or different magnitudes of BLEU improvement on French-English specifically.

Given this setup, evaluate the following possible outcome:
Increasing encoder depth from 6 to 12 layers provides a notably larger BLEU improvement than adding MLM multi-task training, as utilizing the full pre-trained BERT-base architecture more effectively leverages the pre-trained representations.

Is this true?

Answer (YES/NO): NO